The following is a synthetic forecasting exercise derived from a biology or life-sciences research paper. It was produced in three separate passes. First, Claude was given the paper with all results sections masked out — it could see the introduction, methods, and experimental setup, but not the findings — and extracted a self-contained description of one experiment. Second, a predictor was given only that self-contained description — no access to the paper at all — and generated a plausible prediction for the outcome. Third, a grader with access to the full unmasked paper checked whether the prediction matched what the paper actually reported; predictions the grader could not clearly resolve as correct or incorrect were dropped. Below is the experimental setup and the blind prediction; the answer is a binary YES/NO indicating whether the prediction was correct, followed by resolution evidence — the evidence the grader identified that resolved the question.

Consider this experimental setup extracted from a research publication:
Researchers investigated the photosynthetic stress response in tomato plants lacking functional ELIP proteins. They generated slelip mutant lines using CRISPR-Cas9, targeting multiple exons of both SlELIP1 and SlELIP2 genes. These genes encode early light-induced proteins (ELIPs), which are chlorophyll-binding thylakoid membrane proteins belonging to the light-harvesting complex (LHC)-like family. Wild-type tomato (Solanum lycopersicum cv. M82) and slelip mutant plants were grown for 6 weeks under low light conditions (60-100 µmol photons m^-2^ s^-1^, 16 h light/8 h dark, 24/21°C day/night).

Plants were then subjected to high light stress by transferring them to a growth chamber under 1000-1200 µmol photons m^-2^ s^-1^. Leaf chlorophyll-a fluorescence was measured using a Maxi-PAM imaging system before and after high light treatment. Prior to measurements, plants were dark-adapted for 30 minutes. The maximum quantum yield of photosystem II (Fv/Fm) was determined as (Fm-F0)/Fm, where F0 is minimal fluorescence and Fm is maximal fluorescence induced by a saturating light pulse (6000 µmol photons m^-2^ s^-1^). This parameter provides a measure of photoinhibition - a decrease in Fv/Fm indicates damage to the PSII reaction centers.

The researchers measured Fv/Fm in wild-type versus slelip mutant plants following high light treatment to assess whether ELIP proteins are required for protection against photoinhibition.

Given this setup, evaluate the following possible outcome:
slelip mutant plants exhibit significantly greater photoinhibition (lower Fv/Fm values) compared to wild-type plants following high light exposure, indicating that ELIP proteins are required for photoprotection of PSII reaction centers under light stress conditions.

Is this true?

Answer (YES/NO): NO